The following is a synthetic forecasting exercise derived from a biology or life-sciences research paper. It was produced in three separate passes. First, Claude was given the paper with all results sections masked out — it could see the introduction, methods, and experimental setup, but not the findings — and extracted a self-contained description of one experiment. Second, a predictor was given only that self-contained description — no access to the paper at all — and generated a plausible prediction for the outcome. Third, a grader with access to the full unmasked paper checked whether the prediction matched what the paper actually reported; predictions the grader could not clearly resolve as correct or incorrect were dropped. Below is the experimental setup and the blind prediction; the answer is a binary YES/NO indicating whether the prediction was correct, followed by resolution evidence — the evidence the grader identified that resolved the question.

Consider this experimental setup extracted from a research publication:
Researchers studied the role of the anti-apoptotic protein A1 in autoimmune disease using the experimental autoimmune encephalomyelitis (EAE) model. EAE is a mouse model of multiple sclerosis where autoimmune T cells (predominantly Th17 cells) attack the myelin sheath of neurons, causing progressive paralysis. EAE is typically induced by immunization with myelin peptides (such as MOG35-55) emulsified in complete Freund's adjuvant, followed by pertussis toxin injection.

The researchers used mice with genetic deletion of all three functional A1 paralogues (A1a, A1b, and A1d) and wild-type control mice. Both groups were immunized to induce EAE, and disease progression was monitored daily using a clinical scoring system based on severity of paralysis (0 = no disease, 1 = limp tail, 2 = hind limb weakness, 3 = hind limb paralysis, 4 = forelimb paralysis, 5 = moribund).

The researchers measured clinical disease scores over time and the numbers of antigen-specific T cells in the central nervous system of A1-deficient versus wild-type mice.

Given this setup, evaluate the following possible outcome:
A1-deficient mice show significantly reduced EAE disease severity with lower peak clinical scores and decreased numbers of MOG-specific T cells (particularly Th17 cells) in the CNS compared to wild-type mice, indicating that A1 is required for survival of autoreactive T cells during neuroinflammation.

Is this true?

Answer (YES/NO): NO